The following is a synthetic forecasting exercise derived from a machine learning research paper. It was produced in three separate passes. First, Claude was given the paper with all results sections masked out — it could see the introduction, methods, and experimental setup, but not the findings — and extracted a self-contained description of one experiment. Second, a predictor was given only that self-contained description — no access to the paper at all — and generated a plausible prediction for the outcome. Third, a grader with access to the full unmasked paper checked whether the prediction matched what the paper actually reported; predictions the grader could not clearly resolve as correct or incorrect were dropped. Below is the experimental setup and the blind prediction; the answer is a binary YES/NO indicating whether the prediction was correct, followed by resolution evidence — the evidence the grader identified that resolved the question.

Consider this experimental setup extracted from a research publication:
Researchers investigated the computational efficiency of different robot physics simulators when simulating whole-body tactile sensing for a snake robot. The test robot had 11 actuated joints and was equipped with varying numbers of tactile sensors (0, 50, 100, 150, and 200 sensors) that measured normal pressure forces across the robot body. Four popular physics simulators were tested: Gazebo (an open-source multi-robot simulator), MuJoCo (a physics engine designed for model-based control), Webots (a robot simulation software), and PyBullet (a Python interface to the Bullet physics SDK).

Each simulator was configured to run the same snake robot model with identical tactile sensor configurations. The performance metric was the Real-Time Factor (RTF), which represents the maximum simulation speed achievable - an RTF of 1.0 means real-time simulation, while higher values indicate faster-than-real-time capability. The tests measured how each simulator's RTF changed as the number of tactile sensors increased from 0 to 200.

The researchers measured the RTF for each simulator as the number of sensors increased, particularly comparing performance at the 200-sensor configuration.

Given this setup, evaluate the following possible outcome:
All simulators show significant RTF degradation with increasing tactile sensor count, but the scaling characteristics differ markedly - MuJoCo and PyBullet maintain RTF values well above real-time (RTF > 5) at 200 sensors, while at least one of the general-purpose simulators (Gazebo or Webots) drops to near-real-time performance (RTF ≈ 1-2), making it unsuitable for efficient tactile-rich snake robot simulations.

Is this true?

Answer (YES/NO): NO